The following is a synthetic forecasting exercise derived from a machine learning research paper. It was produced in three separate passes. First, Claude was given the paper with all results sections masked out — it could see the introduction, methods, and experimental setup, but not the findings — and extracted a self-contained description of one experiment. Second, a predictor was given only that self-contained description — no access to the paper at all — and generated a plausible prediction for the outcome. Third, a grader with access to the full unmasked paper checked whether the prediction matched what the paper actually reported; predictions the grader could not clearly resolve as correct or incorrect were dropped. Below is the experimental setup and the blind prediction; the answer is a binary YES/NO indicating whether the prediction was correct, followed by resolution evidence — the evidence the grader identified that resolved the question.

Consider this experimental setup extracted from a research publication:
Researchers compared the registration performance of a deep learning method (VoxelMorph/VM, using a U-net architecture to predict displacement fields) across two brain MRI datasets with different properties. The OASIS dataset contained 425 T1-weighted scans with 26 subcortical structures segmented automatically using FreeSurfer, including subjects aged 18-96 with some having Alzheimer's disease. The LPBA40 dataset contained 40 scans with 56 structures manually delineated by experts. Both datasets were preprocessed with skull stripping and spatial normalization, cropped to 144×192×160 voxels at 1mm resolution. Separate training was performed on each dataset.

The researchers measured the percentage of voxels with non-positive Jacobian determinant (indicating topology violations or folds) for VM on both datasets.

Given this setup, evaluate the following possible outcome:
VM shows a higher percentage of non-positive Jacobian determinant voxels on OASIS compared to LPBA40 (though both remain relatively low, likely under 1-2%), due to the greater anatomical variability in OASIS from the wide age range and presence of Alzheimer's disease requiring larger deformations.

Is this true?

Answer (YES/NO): NO